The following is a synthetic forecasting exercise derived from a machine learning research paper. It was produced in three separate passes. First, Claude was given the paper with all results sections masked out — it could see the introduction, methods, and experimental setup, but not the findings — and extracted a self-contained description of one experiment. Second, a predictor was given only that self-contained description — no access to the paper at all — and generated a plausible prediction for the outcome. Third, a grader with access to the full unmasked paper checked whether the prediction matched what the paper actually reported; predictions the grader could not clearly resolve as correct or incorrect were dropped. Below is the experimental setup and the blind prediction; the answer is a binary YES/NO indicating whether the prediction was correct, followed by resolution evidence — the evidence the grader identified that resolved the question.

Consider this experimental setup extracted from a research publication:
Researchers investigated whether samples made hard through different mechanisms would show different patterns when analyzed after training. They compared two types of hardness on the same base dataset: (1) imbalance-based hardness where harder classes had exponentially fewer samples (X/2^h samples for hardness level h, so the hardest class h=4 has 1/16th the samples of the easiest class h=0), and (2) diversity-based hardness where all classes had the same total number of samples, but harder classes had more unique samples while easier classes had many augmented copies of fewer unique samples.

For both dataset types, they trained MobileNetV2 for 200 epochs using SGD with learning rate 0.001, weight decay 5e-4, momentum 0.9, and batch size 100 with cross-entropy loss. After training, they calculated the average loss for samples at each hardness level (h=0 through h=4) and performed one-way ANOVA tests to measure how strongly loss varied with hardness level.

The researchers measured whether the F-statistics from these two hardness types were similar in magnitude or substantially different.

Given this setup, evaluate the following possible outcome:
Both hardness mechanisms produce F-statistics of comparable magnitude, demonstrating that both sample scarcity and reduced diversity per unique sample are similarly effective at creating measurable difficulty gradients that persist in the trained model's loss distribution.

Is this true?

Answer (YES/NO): NO